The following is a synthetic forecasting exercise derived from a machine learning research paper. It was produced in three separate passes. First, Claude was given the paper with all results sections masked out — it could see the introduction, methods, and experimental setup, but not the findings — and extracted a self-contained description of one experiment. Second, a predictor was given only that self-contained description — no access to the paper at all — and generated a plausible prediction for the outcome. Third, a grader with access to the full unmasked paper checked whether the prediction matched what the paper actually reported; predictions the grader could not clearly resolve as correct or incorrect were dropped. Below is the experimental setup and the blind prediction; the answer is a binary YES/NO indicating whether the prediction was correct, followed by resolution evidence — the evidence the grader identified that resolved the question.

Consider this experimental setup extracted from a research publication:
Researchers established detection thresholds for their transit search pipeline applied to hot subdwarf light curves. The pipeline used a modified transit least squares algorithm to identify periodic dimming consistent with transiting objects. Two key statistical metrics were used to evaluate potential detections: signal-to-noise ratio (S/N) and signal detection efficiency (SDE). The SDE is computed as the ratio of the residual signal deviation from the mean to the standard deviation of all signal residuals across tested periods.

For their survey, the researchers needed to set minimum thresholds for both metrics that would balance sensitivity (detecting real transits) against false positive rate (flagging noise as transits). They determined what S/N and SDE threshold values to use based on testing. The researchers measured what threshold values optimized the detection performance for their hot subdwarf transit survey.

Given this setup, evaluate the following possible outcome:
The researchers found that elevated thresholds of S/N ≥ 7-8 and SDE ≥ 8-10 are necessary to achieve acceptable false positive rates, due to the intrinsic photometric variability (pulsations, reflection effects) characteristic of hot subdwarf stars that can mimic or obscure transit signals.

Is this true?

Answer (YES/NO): NO